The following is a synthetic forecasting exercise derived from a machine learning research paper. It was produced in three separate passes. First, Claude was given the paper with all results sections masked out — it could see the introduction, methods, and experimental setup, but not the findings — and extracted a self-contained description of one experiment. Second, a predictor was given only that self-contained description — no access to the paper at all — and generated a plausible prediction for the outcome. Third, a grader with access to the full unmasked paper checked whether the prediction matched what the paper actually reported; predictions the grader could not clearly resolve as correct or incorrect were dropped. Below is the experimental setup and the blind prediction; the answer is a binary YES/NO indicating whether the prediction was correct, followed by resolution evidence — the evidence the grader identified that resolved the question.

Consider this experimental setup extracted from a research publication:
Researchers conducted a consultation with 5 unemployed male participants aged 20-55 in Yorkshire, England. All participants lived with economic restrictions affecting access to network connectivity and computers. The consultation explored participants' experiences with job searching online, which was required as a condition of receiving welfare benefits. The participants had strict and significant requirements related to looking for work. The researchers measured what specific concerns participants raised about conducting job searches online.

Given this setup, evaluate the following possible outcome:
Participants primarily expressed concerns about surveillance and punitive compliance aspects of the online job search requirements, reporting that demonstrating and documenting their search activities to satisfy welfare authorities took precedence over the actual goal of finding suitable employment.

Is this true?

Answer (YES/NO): NO